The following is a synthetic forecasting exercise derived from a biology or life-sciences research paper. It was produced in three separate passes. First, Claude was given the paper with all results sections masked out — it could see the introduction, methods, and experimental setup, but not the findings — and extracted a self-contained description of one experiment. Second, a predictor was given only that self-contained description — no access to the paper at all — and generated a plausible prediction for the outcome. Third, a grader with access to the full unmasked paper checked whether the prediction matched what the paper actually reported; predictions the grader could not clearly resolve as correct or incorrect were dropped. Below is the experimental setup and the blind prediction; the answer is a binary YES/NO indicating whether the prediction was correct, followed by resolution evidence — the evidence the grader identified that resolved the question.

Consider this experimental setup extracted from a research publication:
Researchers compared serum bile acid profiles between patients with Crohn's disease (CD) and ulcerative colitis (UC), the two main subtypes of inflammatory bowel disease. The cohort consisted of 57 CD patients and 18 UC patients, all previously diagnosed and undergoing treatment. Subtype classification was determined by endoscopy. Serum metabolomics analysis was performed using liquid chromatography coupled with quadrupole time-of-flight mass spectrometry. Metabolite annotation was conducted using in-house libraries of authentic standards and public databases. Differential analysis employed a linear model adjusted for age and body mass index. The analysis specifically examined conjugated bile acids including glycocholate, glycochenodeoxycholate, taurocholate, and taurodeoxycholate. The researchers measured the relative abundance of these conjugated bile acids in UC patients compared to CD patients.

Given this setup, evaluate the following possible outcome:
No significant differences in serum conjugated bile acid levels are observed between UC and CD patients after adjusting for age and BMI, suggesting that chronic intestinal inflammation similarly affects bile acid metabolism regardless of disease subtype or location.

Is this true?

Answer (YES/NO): NO